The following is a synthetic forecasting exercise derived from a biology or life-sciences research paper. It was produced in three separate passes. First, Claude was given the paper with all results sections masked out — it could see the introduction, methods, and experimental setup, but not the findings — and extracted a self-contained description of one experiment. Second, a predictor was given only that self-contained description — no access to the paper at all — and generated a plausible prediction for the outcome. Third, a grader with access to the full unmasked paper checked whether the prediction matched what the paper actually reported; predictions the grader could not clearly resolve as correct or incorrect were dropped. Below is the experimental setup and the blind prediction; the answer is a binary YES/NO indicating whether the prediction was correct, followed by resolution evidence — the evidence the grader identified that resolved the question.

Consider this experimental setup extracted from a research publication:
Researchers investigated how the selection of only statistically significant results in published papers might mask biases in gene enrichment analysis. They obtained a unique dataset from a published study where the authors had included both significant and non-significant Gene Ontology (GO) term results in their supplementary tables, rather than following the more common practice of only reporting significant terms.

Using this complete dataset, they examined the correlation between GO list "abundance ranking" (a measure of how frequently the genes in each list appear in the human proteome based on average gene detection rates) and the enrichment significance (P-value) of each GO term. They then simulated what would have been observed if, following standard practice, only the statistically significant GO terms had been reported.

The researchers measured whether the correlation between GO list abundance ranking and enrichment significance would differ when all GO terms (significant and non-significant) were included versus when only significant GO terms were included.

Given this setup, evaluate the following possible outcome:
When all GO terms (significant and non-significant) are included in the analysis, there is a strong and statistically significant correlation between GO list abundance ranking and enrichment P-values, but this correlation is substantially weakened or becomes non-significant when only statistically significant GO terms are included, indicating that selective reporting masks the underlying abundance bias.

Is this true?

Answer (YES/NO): YES